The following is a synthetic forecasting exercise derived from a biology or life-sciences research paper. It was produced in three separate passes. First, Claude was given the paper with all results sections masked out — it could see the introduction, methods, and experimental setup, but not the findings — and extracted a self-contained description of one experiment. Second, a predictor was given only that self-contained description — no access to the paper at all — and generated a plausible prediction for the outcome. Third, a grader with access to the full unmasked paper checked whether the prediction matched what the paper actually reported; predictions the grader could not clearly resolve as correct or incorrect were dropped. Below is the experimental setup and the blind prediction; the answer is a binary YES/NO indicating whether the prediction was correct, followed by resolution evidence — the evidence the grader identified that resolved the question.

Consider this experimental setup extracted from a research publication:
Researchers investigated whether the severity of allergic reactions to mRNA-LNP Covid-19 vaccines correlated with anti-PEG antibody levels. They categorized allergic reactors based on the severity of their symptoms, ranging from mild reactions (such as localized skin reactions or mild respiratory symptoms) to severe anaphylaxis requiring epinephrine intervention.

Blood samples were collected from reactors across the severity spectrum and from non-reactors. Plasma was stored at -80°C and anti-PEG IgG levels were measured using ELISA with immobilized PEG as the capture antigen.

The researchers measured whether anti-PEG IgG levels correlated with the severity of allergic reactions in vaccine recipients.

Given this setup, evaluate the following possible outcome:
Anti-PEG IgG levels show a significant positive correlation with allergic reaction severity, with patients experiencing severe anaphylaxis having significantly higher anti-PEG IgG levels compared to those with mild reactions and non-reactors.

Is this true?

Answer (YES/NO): NO